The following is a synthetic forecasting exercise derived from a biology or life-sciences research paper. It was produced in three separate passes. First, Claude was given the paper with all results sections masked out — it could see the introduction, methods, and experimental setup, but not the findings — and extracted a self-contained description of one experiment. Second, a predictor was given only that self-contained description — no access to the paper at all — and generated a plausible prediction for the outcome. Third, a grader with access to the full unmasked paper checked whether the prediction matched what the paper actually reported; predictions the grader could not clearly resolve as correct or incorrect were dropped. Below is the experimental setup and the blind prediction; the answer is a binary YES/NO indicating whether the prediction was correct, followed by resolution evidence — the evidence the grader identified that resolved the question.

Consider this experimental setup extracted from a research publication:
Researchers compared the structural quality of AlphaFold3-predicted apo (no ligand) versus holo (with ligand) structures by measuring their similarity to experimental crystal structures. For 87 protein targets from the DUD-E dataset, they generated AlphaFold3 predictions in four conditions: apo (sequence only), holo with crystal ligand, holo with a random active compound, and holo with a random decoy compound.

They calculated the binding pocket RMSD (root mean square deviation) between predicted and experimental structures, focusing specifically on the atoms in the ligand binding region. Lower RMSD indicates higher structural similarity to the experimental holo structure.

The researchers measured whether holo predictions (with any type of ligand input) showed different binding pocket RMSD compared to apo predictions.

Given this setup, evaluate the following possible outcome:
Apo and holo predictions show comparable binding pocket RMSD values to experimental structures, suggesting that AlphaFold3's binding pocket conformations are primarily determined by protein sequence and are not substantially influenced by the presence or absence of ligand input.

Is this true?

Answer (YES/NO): NO